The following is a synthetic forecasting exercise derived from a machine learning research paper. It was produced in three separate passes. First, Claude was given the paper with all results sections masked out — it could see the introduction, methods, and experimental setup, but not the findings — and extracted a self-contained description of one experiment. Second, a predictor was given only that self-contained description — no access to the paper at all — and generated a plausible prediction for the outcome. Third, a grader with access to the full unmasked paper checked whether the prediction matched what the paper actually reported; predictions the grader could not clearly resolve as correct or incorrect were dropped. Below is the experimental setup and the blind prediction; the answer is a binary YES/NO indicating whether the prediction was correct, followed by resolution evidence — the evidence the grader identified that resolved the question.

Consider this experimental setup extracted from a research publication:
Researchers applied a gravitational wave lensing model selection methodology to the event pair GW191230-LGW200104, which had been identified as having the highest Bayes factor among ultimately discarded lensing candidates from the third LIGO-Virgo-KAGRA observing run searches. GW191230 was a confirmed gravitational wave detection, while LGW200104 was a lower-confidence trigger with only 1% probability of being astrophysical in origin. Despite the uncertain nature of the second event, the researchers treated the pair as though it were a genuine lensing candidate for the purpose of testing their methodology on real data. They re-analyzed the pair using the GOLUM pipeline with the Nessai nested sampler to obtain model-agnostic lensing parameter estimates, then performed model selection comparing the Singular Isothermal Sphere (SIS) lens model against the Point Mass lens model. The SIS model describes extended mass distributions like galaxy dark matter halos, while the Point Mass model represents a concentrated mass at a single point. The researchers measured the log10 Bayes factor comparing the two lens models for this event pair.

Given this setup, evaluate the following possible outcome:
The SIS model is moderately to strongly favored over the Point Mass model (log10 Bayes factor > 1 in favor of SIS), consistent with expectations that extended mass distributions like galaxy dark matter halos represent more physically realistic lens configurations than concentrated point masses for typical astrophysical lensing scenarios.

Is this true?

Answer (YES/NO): YES